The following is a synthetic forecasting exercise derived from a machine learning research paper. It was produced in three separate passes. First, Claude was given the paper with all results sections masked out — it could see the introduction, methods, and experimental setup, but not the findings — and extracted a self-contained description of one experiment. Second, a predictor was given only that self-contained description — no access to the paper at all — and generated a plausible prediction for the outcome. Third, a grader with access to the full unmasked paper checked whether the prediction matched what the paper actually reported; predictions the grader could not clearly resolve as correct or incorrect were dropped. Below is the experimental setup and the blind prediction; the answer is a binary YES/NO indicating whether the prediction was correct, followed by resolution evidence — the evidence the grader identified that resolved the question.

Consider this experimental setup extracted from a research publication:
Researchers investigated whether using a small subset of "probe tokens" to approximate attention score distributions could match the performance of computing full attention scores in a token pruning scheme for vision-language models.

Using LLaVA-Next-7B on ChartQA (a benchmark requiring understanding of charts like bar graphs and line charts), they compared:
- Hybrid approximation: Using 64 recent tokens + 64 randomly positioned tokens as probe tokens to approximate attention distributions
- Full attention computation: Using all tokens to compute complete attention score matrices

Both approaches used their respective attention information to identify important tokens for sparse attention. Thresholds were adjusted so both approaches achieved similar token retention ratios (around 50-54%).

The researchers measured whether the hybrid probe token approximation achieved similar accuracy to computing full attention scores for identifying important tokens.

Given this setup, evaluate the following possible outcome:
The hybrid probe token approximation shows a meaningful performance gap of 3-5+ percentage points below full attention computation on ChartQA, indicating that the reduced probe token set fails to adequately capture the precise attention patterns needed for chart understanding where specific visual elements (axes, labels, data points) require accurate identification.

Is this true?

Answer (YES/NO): NO